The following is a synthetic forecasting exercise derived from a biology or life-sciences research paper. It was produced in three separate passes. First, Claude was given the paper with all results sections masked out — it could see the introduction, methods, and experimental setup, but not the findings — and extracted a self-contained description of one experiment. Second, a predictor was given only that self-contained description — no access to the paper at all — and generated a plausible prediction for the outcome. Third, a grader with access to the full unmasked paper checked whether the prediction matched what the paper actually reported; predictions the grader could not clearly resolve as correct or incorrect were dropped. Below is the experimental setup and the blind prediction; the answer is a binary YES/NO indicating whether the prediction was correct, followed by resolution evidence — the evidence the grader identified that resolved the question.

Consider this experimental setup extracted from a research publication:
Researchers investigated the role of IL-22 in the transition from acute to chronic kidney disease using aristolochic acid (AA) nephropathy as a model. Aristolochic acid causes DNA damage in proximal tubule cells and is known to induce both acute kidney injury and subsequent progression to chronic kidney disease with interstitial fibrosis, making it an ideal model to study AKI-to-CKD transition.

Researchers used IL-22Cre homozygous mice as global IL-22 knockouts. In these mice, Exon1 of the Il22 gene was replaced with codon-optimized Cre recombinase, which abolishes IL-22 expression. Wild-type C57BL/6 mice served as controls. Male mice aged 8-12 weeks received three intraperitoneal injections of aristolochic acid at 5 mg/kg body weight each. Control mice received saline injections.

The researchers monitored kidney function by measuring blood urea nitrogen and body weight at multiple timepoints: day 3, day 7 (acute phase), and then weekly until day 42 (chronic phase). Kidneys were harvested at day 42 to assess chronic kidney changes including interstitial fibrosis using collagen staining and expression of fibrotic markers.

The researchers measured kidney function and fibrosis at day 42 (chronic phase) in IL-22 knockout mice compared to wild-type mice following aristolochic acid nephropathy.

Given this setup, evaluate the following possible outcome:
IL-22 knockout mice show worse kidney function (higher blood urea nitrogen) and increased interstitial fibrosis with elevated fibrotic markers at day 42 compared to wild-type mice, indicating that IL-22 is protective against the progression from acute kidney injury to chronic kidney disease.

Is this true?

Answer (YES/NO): NO